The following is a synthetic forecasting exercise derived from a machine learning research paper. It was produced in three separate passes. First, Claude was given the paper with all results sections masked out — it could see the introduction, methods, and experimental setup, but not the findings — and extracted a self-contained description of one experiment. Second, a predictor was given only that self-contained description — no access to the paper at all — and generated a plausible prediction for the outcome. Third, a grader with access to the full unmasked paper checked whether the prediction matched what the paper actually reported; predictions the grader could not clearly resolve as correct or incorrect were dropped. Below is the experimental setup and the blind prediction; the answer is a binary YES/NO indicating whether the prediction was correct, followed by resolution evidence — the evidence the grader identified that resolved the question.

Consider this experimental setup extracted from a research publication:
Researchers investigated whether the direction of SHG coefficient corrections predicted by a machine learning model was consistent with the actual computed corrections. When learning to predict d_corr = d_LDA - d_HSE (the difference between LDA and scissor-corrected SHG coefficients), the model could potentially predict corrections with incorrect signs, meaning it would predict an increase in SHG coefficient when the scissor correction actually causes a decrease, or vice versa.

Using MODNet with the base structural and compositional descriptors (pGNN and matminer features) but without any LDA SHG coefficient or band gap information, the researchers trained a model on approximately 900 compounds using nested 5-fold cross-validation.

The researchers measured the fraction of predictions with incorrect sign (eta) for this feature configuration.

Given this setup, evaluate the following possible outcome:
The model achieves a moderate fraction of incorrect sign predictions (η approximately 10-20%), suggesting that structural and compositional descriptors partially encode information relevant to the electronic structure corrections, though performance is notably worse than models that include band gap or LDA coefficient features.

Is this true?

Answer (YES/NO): NO